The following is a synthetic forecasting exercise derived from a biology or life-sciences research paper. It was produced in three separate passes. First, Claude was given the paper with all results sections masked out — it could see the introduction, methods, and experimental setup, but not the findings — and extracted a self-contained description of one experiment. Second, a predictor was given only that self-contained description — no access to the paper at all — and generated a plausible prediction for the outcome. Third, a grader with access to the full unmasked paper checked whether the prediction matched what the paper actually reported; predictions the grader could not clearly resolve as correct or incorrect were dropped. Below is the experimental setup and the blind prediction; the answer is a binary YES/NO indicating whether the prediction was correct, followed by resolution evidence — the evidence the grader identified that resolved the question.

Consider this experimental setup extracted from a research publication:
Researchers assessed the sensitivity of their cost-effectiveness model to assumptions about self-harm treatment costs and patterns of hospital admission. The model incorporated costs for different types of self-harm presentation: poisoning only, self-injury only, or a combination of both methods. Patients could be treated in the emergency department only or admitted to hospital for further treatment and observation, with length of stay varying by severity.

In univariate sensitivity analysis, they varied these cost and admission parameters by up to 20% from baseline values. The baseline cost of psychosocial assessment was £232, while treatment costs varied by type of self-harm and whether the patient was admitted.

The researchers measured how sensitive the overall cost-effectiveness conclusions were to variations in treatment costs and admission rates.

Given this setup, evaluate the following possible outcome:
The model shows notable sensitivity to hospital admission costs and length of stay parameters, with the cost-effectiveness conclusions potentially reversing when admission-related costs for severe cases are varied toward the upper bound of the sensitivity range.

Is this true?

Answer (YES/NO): NO